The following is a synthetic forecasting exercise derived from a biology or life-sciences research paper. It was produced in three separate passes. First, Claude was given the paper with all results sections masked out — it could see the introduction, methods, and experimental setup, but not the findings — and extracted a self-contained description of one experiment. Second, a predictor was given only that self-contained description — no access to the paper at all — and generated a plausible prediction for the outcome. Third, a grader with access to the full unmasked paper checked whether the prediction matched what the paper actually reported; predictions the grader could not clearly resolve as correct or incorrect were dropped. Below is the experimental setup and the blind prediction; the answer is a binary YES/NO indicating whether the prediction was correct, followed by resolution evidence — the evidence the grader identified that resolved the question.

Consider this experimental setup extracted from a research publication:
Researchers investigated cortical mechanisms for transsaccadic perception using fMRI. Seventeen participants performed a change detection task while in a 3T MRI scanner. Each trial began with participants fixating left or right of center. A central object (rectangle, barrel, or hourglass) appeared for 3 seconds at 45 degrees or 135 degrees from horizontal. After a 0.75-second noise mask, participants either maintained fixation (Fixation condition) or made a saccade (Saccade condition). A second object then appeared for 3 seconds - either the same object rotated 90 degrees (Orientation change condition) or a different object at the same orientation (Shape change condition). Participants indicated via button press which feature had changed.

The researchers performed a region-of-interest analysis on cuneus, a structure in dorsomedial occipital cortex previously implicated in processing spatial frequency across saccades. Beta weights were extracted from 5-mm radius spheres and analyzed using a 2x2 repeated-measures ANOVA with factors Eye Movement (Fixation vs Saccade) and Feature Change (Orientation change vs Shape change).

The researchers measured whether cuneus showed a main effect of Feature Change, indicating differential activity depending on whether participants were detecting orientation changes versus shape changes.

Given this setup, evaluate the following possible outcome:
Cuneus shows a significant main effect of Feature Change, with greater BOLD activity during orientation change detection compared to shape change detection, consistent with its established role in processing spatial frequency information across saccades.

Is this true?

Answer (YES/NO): NO